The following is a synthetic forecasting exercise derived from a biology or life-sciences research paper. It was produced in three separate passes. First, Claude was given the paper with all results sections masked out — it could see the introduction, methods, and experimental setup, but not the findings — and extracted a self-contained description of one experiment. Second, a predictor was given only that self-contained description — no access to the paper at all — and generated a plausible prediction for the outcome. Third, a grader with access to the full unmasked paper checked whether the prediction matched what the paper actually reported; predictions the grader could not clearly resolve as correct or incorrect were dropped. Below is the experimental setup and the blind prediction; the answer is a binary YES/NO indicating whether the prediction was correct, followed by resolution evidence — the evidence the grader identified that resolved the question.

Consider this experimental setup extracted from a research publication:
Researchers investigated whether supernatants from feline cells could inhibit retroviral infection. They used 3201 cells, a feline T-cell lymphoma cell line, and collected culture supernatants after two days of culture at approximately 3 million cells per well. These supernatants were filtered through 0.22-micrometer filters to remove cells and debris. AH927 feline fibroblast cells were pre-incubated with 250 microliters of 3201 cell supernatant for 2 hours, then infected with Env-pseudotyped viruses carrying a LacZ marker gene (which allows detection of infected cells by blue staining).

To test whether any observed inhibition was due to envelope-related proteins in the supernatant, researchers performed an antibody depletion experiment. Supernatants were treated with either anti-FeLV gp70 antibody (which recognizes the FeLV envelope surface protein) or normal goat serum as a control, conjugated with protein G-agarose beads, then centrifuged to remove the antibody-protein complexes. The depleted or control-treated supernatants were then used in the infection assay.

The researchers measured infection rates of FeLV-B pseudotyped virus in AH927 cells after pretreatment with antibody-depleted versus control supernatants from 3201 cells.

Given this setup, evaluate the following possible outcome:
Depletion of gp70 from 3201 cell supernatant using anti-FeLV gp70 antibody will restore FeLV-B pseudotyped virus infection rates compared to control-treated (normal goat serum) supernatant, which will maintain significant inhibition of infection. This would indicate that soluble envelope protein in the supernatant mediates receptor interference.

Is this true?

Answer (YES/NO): YES